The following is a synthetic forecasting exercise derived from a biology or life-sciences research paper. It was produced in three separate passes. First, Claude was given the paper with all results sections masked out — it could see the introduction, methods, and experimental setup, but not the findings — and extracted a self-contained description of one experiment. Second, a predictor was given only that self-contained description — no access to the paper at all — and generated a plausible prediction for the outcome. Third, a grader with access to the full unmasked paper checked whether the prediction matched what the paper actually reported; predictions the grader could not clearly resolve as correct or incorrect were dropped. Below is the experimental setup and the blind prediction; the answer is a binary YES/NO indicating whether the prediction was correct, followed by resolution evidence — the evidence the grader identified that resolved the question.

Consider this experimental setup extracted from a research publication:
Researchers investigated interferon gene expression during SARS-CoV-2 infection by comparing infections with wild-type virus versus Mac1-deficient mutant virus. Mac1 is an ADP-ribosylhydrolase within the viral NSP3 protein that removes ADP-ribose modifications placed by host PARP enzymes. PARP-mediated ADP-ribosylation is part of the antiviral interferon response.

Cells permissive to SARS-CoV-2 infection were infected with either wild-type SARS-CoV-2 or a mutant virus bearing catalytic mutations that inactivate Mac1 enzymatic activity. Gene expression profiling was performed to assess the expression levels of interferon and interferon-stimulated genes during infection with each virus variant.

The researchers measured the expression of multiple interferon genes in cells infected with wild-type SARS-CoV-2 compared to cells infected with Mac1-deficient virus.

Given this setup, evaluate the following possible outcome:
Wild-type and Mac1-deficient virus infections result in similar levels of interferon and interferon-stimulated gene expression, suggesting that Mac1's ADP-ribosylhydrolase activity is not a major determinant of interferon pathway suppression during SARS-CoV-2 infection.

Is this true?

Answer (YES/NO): NO